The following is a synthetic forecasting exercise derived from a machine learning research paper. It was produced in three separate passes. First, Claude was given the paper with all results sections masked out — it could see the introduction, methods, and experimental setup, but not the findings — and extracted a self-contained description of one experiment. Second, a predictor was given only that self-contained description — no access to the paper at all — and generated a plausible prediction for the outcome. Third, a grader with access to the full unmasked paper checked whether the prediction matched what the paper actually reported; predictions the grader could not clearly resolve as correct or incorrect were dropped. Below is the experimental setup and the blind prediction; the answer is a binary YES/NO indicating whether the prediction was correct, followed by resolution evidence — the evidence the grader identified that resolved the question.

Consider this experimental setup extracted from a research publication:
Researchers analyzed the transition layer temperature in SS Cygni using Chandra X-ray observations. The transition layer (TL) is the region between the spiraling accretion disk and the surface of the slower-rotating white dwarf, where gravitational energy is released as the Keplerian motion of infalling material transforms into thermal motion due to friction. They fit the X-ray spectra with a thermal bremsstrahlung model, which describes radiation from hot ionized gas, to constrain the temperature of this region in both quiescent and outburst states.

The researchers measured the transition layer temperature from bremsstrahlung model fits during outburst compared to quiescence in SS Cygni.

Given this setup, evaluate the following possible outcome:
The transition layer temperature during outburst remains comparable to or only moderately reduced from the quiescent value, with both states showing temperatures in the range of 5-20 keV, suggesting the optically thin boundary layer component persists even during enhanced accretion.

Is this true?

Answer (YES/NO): NO